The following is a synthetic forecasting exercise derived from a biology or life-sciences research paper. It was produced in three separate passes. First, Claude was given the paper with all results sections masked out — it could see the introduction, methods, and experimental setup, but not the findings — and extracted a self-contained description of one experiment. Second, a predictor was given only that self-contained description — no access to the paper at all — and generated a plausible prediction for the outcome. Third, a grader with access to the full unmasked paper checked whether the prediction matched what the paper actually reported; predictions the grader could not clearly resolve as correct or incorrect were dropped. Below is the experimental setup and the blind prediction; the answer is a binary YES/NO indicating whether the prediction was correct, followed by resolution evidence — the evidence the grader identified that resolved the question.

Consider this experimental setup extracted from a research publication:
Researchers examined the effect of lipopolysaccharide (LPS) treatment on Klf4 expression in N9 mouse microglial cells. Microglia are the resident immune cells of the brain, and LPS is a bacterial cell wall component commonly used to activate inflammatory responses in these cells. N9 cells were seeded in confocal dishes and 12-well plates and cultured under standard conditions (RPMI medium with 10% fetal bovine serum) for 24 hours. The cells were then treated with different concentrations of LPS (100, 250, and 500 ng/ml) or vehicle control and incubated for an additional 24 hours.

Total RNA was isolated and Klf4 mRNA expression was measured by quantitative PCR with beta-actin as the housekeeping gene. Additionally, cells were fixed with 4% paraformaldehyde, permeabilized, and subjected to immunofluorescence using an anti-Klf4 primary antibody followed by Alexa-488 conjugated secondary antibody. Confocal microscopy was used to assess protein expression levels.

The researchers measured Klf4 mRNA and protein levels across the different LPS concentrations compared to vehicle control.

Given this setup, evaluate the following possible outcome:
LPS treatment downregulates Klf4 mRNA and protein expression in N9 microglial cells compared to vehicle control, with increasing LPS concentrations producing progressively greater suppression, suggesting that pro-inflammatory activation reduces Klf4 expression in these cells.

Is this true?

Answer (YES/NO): NO